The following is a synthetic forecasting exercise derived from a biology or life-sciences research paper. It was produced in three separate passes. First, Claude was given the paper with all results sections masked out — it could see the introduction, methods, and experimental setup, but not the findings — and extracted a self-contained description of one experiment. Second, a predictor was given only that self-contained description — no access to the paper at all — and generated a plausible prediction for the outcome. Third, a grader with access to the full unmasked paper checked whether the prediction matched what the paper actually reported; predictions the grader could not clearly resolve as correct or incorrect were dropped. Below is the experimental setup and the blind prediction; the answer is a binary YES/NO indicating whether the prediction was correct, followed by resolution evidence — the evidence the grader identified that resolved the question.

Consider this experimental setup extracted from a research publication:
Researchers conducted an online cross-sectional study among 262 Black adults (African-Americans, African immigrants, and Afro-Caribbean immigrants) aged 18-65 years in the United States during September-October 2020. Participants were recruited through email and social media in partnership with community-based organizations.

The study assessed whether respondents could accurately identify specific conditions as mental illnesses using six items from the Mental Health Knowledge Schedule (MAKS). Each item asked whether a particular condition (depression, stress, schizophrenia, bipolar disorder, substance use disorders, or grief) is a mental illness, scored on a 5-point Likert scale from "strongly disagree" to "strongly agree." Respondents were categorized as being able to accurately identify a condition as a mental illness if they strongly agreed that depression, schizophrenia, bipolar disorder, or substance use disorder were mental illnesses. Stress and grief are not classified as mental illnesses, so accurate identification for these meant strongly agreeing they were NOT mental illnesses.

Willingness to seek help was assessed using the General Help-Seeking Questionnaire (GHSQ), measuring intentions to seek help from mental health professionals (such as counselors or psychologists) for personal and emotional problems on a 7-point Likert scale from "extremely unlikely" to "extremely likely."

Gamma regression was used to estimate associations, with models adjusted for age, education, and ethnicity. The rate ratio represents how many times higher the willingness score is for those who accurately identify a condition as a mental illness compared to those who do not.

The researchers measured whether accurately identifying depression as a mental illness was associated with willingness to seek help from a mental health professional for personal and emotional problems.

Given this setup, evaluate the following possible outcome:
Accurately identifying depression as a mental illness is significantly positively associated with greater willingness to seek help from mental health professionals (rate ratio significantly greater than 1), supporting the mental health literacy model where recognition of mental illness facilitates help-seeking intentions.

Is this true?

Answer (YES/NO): YES